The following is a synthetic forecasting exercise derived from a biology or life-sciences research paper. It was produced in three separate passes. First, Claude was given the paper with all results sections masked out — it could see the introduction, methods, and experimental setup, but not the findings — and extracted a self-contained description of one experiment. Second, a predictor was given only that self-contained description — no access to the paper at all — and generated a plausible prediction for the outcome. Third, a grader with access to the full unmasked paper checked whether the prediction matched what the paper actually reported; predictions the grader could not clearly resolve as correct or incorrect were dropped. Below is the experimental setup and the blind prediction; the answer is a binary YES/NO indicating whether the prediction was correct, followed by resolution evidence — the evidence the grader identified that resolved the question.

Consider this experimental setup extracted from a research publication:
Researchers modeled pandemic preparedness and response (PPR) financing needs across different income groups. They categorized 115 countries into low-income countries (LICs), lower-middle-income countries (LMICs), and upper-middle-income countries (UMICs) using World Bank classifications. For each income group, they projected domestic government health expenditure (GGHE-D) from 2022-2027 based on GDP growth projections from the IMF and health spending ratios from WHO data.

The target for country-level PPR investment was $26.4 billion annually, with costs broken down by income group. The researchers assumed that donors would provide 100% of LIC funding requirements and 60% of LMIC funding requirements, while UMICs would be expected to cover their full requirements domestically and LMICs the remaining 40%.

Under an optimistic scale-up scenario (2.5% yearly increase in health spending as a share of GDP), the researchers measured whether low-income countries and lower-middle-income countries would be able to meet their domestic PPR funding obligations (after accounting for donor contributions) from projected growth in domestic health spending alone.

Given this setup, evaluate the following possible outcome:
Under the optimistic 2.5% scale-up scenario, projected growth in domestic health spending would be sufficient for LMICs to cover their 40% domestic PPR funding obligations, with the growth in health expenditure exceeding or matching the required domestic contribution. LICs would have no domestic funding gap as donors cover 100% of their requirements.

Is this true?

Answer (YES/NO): NO